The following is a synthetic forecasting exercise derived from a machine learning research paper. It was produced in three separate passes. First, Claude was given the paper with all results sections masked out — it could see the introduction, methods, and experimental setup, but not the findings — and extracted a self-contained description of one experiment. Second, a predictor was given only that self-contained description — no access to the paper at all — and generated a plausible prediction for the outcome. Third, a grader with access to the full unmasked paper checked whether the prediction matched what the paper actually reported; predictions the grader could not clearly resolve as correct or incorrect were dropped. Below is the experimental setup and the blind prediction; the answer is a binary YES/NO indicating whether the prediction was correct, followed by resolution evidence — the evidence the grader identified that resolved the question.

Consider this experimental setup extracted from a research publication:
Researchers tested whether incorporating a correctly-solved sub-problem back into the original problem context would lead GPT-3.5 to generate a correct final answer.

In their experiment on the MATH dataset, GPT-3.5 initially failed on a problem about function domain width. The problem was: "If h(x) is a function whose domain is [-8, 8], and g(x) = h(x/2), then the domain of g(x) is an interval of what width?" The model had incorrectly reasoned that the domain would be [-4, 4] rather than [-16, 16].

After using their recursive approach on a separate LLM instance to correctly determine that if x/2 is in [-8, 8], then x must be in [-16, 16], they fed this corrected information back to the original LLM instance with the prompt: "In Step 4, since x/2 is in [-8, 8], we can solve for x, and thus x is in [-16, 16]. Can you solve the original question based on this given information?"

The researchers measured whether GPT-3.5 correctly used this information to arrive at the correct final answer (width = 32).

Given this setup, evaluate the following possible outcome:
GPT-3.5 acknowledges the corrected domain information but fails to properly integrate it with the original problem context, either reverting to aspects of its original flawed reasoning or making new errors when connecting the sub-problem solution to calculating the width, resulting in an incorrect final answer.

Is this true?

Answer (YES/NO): NO